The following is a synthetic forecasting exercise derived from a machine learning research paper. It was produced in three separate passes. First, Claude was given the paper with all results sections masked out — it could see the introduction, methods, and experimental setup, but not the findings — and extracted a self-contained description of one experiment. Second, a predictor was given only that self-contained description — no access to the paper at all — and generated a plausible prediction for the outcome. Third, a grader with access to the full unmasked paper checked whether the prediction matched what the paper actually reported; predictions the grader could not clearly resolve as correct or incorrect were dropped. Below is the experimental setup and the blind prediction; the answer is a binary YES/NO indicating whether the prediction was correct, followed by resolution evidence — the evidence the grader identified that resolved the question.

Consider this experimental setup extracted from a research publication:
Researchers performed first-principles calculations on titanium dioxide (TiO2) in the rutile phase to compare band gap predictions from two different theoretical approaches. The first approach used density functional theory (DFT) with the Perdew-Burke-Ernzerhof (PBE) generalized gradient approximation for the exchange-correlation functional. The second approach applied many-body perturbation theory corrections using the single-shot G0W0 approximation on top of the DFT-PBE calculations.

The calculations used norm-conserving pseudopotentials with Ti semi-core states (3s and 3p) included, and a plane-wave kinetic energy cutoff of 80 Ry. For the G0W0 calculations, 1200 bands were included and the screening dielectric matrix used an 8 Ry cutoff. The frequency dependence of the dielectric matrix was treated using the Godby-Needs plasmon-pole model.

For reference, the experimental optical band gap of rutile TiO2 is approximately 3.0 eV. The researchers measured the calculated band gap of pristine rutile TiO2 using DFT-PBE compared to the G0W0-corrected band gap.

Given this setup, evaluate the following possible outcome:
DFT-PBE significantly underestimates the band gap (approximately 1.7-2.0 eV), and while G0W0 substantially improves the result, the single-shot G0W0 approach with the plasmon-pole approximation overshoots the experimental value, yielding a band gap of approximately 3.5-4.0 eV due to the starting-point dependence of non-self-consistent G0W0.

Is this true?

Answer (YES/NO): NO